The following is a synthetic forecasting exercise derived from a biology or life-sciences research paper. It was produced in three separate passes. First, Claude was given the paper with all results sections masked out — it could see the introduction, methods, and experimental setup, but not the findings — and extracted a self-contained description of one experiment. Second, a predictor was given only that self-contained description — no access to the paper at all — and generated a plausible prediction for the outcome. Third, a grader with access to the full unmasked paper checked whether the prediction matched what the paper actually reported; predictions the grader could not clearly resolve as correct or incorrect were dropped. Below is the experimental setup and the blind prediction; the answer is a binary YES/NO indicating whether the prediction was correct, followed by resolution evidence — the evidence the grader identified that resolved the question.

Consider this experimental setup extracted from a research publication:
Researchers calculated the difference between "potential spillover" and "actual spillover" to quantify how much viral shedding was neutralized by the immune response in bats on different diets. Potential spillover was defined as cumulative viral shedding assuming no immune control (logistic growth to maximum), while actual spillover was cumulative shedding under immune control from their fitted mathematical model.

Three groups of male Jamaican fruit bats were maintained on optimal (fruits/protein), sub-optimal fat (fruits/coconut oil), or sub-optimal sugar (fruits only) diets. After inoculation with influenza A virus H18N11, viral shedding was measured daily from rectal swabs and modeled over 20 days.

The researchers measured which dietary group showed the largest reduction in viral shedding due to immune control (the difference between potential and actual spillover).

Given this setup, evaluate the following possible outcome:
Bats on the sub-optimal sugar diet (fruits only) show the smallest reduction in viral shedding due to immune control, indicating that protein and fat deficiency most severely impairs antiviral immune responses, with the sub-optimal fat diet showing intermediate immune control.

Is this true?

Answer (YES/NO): NO